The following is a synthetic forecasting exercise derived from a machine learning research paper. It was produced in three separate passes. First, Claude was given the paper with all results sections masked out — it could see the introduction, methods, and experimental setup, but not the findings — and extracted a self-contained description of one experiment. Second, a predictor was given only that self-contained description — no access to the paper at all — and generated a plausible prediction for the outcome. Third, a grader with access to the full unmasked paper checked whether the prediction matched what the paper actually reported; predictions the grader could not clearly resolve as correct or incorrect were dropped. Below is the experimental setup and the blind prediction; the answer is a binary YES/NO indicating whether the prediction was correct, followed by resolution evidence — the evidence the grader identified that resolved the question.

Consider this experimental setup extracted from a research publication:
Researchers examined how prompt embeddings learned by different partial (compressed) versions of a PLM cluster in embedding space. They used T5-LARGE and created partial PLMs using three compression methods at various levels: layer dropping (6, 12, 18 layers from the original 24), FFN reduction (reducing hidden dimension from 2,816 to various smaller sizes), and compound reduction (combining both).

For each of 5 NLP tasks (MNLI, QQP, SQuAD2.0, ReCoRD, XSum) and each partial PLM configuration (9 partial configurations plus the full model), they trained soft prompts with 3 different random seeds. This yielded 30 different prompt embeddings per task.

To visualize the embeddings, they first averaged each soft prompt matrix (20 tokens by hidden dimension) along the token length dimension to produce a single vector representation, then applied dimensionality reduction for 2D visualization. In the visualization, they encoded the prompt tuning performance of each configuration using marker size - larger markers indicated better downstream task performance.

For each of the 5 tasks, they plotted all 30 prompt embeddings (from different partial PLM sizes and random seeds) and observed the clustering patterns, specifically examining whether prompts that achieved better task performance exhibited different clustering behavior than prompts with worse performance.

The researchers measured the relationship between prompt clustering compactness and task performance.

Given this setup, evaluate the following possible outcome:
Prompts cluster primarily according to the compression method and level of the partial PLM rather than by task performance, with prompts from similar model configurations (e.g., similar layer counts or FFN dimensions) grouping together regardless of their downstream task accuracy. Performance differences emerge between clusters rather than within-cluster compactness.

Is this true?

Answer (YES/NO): NO